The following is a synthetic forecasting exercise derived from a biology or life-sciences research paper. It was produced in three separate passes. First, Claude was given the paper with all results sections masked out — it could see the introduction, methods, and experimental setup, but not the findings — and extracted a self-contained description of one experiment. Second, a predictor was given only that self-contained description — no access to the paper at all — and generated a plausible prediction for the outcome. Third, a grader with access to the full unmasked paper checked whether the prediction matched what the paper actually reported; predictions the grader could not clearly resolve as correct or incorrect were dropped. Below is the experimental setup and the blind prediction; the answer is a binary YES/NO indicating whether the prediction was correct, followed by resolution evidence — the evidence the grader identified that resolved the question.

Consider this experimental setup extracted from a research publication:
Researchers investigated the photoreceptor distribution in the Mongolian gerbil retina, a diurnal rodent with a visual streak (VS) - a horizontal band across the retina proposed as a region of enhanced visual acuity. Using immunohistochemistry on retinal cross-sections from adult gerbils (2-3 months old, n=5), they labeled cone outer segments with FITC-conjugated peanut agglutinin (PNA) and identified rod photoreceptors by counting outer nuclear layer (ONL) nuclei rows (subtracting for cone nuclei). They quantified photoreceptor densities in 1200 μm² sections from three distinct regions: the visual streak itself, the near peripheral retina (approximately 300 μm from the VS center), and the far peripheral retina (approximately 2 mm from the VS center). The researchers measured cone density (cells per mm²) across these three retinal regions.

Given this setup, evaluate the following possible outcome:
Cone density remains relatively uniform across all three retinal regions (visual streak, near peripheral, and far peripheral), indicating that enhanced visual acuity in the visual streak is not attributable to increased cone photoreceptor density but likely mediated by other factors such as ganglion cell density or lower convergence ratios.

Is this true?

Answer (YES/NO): NO